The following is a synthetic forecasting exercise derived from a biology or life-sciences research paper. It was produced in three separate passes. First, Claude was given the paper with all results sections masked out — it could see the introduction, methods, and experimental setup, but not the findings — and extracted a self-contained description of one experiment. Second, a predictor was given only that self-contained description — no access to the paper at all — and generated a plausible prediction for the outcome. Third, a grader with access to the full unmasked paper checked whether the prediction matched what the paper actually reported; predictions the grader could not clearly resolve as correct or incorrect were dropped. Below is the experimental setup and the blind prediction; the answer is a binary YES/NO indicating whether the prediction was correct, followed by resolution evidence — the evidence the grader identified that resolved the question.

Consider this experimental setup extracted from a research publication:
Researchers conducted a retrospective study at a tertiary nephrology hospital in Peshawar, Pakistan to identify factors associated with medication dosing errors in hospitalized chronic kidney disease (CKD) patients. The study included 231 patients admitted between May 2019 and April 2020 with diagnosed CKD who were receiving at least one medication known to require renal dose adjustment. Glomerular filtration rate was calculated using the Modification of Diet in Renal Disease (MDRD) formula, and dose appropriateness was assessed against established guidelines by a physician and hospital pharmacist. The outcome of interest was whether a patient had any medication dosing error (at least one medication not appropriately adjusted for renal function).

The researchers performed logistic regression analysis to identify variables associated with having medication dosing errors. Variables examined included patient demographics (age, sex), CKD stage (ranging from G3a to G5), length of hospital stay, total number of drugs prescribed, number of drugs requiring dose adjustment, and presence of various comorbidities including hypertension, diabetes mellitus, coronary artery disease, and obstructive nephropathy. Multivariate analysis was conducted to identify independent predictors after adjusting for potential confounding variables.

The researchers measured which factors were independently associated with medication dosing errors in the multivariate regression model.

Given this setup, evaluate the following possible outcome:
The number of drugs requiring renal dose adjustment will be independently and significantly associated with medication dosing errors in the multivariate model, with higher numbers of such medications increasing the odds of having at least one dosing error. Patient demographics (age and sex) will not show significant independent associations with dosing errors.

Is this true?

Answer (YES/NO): YES